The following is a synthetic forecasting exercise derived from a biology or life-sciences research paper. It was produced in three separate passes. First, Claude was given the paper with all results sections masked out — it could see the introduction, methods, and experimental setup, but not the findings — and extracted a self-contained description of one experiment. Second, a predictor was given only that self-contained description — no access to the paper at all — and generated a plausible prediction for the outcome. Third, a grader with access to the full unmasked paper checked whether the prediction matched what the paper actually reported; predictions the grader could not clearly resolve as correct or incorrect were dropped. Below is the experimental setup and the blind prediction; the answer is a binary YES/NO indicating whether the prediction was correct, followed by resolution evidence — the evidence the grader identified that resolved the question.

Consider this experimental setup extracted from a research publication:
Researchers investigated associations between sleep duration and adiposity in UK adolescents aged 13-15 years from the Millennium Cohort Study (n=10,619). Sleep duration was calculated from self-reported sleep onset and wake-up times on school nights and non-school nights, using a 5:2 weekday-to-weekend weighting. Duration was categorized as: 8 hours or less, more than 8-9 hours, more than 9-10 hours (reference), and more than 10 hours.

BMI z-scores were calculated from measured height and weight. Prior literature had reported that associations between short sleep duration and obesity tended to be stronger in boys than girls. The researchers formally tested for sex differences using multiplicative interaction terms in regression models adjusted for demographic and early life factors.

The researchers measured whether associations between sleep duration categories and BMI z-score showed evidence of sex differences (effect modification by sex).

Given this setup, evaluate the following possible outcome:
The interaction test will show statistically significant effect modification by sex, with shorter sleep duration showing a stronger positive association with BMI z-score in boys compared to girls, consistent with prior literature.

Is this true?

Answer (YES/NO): YES